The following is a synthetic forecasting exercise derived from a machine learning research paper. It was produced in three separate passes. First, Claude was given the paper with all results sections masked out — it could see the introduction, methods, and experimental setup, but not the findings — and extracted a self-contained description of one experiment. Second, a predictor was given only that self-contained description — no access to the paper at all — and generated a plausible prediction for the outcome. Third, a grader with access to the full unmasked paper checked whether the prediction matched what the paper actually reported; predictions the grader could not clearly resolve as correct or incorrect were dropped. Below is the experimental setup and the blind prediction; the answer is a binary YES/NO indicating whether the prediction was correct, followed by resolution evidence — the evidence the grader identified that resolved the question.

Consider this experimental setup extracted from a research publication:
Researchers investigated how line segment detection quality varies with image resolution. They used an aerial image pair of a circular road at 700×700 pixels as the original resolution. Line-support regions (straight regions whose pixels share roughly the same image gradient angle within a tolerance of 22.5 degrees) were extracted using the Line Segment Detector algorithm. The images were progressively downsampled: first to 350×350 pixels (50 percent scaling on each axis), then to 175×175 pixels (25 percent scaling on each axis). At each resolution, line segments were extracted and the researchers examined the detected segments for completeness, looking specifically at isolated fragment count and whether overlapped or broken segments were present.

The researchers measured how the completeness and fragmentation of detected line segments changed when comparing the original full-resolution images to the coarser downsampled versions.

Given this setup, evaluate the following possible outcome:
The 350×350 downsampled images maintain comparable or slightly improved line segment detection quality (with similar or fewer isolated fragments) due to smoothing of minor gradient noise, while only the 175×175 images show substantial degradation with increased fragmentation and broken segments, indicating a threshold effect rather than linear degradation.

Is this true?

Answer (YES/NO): NO